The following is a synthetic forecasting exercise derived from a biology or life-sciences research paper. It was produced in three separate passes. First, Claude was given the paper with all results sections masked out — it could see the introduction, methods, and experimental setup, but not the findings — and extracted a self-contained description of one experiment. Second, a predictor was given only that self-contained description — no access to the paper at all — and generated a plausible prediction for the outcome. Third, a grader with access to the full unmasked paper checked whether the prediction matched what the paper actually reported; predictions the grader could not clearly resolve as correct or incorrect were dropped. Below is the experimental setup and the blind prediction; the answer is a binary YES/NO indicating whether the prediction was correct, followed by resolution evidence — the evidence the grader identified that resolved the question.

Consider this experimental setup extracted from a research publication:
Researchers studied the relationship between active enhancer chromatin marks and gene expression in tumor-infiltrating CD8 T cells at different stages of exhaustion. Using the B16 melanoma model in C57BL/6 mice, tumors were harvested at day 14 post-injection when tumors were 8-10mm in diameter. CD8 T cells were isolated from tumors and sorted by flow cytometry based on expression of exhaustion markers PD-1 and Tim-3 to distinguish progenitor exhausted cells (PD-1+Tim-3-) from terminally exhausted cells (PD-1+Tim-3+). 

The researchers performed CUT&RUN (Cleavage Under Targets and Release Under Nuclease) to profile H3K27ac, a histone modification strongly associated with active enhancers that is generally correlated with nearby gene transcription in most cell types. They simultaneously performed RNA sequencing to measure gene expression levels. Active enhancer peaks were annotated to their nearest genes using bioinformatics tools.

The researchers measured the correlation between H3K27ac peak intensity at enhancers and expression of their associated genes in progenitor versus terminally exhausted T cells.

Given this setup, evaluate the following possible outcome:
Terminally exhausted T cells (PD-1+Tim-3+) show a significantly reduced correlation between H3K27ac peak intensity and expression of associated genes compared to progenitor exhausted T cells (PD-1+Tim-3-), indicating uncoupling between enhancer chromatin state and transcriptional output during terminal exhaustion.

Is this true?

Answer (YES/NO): YES